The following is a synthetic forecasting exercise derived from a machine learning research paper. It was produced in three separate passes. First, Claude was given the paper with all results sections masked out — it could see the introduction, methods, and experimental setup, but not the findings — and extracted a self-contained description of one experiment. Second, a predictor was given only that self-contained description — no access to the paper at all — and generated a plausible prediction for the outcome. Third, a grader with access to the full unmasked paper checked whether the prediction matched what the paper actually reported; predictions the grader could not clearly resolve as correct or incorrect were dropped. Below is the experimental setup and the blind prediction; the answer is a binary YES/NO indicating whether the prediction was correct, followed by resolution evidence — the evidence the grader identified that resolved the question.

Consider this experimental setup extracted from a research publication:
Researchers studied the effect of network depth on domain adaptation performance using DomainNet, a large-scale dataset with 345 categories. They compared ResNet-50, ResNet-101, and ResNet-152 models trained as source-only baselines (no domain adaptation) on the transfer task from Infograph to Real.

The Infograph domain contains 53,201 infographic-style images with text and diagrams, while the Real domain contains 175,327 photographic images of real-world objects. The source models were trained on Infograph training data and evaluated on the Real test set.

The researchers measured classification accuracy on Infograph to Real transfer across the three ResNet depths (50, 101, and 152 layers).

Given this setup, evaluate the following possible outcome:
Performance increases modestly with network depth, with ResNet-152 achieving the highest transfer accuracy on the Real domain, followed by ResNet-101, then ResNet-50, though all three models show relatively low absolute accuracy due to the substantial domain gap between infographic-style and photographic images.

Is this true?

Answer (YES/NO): YES